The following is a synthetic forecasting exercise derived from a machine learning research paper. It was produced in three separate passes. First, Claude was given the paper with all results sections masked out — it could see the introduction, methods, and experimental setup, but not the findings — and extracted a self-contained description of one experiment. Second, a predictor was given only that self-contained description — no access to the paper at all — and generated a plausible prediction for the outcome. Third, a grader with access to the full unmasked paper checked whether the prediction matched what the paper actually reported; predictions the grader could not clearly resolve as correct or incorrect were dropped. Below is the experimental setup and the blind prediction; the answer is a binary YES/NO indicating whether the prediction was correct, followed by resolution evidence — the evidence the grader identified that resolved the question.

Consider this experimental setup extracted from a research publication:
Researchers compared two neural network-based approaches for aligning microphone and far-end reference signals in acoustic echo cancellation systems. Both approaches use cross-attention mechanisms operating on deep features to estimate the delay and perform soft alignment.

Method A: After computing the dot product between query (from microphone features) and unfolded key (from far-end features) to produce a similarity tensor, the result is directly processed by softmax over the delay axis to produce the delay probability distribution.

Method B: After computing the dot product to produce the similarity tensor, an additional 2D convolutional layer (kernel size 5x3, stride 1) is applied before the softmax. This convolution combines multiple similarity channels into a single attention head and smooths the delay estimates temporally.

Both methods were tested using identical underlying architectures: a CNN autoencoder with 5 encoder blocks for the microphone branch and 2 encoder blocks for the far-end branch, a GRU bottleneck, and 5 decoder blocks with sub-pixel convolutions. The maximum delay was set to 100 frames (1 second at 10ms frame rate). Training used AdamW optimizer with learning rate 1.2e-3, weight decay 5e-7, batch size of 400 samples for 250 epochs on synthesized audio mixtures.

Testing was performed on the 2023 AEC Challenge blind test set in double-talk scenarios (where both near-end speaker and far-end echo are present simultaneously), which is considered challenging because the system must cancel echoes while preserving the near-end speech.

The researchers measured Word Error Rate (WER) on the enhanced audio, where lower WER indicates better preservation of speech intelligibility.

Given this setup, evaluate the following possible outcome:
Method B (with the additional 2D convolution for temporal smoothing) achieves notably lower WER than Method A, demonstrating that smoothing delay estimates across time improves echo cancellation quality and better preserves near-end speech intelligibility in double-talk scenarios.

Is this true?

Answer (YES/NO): YES